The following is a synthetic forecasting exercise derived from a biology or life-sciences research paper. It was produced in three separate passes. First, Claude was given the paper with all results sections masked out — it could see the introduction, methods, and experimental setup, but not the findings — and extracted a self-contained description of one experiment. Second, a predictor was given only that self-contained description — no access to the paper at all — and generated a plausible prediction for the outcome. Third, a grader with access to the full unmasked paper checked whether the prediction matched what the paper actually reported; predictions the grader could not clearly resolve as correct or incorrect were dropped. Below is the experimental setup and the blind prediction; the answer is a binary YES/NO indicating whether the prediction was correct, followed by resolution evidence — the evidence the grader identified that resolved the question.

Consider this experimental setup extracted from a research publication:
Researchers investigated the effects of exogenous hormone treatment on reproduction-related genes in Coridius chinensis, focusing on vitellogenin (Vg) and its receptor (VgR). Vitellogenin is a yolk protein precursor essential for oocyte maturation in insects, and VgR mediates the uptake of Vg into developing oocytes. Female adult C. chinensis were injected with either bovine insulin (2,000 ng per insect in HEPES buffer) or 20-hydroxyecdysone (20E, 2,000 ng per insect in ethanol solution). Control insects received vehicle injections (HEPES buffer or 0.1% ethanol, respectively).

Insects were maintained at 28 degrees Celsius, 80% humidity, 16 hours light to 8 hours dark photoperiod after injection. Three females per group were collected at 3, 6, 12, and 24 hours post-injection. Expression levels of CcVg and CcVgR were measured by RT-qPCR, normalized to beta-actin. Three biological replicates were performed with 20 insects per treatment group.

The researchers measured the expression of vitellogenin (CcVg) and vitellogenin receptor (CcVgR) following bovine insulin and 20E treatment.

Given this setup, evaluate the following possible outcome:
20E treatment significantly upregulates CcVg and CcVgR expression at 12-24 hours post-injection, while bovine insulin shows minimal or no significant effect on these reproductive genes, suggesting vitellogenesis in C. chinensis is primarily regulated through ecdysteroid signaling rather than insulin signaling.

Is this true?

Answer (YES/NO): NO